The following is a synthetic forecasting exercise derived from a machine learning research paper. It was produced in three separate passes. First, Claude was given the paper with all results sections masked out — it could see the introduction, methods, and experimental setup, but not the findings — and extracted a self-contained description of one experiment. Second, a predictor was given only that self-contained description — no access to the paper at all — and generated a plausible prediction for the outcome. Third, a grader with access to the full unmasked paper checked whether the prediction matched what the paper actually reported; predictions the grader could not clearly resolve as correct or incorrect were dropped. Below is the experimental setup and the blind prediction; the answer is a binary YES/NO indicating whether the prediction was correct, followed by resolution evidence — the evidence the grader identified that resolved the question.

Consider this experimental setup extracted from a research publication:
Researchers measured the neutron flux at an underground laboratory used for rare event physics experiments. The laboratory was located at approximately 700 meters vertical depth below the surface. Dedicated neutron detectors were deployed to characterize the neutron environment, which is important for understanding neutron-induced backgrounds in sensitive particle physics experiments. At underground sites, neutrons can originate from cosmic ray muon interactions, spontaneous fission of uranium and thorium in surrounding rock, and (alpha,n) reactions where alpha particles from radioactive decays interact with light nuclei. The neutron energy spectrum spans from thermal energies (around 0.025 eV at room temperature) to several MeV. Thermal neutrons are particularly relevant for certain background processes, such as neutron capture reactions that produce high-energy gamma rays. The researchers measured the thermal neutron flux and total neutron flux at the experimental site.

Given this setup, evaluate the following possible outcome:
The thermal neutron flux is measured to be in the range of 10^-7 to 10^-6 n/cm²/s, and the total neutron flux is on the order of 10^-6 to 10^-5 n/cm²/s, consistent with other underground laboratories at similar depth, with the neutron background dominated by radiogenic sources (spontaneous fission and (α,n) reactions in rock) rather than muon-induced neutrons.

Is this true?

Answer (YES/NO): NO